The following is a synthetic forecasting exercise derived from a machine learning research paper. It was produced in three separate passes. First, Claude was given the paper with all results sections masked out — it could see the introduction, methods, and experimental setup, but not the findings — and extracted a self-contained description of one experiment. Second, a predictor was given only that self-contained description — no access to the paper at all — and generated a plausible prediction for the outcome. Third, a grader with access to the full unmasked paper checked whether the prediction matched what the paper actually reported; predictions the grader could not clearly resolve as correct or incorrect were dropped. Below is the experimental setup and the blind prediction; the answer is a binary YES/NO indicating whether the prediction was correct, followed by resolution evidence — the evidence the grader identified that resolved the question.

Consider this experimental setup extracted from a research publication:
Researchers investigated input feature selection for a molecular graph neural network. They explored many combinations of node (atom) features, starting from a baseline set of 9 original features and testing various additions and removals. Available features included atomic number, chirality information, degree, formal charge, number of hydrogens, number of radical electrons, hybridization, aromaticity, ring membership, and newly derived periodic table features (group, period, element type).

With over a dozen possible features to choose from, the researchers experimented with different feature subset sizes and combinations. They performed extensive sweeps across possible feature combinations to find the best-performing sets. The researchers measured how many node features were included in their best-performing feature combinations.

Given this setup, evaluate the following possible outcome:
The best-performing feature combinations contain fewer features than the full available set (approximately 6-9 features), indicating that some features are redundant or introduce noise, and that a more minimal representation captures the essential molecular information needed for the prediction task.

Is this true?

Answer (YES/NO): YES